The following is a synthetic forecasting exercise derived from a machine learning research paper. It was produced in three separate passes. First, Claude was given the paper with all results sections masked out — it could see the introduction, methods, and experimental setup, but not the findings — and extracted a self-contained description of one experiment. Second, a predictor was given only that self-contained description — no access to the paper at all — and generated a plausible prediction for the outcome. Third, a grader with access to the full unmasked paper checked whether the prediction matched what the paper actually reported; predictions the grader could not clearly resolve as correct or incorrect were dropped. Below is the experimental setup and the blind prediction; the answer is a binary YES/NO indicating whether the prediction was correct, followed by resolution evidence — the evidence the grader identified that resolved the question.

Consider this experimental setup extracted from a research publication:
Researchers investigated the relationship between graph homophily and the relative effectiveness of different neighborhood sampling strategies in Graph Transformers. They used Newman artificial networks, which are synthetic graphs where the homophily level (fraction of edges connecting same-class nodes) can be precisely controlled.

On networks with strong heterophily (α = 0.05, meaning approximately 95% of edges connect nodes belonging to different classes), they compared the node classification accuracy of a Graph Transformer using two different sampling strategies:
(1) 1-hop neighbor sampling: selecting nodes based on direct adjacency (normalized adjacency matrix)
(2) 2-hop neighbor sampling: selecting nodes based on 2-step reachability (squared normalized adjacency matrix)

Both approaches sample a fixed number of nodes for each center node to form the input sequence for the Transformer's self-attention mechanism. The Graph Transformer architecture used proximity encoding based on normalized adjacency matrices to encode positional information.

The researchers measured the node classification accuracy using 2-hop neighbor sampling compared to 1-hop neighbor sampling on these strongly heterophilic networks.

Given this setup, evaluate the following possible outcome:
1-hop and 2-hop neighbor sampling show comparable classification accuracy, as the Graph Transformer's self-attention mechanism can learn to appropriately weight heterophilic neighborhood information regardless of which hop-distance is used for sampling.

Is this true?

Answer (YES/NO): NO